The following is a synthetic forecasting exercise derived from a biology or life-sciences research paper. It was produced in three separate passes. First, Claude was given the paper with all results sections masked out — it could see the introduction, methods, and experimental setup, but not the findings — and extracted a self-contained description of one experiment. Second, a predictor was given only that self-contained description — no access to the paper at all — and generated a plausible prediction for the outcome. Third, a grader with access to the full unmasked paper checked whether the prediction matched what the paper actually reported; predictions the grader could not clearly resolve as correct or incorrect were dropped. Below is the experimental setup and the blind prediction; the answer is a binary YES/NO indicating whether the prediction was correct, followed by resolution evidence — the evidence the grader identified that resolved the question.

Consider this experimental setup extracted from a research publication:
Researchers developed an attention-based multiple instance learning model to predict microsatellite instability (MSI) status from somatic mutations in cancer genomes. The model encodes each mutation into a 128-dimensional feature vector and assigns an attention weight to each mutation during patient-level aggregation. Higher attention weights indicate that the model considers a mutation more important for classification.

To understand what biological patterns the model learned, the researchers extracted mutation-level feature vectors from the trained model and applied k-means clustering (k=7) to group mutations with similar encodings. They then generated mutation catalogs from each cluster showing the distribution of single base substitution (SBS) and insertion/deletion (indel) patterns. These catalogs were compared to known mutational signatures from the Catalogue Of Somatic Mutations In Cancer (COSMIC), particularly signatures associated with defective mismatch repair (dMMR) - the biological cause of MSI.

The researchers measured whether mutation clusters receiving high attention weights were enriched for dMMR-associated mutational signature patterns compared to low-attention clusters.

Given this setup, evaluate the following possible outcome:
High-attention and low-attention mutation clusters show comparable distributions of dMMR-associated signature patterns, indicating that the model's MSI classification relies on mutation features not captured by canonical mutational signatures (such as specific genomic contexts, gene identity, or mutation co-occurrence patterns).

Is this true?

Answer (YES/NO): NO